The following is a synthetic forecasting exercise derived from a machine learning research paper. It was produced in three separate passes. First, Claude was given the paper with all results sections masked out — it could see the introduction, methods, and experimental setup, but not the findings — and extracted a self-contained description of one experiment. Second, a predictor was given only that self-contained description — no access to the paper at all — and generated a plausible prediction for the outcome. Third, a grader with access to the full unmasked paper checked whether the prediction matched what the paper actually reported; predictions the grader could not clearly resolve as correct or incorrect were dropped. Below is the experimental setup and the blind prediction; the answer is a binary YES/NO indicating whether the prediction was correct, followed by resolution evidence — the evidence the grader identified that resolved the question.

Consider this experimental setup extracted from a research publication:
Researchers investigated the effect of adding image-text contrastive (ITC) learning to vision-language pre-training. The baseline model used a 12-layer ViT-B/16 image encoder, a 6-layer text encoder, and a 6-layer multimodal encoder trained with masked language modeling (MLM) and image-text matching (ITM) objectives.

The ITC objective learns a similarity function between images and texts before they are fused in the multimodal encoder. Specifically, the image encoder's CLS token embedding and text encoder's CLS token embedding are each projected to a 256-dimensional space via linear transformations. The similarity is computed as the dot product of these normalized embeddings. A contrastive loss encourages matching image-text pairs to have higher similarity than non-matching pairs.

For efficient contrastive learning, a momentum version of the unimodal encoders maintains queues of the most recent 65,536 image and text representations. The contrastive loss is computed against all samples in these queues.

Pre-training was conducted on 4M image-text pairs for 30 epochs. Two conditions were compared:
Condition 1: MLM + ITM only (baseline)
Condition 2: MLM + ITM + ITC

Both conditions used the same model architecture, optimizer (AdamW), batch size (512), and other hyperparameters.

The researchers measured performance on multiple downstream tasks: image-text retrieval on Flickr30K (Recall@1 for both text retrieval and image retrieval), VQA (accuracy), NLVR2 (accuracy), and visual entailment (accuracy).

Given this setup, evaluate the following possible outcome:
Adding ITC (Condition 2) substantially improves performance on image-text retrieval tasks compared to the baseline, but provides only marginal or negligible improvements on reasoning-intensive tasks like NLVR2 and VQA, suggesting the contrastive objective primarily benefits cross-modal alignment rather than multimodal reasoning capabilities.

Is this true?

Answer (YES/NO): NO